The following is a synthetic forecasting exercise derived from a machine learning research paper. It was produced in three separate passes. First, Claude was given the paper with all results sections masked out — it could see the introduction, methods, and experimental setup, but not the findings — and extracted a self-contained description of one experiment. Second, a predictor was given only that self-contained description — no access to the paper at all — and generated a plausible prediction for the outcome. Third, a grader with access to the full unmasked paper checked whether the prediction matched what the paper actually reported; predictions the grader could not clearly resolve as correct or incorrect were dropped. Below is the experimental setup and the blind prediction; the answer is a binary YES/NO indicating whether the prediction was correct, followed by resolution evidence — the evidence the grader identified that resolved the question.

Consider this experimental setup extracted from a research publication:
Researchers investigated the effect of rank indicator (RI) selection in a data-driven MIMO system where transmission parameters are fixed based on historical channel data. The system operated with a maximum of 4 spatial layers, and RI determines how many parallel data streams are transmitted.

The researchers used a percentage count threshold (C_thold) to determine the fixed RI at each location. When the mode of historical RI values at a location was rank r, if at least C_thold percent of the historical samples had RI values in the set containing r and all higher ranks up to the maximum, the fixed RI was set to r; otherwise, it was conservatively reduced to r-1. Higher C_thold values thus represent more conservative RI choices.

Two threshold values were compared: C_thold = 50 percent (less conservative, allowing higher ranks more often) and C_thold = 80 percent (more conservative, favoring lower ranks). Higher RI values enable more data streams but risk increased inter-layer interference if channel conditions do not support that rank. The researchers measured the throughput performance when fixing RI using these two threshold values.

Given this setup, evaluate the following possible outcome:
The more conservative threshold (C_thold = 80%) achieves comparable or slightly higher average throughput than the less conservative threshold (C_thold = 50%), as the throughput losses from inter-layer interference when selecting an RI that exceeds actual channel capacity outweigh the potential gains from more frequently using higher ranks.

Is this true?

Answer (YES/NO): YES